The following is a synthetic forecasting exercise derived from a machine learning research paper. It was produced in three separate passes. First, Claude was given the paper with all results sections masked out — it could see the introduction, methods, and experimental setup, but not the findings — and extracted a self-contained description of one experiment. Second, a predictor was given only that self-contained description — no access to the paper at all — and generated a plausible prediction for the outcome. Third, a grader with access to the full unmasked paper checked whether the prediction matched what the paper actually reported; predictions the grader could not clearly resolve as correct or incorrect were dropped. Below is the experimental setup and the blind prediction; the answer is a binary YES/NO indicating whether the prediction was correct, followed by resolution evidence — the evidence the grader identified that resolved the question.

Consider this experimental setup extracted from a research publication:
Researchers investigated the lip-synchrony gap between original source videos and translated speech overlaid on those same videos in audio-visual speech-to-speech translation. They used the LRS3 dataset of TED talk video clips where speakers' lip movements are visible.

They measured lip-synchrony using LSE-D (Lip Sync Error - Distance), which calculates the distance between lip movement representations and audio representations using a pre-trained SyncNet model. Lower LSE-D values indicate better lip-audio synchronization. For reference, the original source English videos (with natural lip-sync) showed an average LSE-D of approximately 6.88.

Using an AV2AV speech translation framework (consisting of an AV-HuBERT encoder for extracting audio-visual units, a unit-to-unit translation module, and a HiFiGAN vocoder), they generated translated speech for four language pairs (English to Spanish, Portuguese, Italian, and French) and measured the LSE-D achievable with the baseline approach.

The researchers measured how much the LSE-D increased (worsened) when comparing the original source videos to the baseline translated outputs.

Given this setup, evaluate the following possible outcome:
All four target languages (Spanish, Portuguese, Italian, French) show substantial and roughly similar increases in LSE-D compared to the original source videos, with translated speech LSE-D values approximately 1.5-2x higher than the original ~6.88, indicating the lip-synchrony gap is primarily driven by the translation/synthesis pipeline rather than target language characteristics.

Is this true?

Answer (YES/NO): YES